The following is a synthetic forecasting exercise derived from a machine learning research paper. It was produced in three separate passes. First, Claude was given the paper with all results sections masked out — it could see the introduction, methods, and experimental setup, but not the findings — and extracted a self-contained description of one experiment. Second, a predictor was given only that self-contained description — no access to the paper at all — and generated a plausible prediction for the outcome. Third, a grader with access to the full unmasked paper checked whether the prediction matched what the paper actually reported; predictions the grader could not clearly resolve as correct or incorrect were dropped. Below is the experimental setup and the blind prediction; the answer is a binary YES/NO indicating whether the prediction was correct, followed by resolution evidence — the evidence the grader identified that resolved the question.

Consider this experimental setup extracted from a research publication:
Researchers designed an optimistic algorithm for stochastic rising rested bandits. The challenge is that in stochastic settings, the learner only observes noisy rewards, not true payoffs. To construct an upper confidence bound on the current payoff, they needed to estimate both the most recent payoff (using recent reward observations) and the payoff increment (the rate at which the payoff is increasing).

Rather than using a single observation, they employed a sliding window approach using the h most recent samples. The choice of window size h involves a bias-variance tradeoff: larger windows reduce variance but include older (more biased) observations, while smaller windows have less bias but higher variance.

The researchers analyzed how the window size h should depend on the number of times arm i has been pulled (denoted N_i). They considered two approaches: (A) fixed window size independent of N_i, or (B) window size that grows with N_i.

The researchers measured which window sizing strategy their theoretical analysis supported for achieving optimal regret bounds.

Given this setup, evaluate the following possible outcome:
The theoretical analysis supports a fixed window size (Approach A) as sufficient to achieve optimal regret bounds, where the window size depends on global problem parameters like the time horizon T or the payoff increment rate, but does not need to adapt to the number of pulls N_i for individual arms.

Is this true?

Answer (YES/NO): NO